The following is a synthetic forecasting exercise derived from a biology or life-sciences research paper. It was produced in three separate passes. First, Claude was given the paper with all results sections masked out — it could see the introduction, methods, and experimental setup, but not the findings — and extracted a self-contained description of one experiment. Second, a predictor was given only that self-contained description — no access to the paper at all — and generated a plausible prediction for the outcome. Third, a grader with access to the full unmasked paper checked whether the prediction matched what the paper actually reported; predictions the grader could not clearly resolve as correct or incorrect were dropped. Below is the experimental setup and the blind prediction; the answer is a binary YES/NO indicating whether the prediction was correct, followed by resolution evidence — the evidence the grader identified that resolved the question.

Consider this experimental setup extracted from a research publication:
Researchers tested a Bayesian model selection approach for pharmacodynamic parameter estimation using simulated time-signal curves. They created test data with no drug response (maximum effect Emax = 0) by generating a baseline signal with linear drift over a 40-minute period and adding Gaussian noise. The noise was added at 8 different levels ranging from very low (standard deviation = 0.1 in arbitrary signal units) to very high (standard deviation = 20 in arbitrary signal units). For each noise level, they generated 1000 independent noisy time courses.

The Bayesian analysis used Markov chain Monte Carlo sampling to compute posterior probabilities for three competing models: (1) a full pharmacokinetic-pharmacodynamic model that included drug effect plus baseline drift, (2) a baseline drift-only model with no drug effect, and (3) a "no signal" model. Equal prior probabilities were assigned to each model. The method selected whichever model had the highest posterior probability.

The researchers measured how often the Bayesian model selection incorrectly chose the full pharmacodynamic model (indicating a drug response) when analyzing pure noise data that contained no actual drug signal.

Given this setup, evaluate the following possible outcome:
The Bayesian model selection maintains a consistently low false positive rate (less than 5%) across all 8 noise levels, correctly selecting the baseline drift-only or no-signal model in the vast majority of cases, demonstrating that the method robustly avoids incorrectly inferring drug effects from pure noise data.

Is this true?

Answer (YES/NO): YES